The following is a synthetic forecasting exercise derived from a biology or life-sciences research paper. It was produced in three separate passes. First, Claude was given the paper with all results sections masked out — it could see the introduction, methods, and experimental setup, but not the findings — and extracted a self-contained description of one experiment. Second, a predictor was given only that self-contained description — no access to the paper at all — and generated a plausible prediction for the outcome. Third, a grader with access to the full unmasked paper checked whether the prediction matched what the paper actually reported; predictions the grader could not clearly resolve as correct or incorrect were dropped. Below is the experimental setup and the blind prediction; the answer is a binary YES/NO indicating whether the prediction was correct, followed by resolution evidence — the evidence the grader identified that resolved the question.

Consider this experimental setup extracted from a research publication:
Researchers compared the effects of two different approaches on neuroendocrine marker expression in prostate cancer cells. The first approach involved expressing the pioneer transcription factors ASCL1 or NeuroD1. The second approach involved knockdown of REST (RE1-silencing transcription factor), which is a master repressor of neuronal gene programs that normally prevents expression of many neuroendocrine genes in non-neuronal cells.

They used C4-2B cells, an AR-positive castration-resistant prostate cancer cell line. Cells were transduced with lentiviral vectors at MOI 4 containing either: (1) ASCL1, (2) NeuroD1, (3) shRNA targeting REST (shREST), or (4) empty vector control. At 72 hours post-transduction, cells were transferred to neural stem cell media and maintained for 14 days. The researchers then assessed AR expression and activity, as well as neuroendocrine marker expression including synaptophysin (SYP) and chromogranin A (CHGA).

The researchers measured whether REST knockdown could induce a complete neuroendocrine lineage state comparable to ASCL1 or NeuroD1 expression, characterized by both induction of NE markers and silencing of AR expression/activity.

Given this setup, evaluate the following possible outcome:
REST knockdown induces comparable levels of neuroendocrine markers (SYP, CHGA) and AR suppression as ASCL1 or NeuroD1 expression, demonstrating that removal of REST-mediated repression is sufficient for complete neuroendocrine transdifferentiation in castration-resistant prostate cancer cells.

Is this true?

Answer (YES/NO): NO